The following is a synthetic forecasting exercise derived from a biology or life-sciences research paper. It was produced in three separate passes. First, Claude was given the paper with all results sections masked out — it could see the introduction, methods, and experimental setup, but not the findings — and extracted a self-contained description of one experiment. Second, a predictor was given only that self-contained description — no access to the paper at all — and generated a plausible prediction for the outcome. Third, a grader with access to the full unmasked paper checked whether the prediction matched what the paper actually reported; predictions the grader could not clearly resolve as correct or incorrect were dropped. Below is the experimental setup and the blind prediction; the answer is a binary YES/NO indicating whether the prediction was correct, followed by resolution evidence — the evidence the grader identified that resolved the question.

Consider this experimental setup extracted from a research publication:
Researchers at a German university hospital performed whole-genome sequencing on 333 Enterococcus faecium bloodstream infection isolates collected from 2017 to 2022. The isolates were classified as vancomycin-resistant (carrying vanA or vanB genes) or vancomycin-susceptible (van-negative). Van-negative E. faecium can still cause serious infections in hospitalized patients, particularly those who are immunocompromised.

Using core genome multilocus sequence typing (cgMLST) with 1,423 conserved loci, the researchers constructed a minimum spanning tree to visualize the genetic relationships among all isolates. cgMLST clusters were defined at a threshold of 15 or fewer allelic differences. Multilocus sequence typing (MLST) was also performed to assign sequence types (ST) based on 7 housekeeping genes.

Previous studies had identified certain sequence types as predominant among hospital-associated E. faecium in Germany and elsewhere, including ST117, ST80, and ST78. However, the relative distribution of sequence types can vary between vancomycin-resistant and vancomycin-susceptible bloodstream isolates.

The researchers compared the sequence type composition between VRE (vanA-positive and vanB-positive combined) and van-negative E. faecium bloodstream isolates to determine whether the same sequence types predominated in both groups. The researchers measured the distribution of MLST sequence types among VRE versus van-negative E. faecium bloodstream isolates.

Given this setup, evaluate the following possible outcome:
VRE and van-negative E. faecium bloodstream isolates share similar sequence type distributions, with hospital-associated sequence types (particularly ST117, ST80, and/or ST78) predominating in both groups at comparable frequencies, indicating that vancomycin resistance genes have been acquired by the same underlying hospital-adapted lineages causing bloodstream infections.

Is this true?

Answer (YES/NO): NO